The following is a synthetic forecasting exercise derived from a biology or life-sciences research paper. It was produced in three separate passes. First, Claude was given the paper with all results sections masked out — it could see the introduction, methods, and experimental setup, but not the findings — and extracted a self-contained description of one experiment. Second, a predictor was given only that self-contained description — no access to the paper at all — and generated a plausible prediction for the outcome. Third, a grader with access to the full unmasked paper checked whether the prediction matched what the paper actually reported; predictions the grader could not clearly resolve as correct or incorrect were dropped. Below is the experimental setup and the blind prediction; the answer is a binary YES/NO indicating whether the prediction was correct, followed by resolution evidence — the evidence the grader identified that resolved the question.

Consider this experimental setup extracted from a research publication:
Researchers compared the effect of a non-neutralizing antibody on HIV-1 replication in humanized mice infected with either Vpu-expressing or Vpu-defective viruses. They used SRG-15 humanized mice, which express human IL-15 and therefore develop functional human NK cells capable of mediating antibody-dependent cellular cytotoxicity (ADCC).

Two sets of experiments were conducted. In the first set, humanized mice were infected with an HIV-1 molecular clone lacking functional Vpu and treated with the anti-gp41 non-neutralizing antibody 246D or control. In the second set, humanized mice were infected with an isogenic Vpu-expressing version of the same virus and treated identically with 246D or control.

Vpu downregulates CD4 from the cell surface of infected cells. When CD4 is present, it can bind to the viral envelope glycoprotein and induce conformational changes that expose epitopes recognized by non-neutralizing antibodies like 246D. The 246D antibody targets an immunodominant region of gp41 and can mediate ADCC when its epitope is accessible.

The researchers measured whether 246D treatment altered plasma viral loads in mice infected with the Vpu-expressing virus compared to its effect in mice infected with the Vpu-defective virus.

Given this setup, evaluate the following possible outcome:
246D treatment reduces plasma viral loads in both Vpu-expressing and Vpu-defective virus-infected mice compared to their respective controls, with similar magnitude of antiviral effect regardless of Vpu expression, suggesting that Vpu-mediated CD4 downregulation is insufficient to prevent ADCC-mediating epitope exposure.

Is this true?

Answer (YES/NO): NO